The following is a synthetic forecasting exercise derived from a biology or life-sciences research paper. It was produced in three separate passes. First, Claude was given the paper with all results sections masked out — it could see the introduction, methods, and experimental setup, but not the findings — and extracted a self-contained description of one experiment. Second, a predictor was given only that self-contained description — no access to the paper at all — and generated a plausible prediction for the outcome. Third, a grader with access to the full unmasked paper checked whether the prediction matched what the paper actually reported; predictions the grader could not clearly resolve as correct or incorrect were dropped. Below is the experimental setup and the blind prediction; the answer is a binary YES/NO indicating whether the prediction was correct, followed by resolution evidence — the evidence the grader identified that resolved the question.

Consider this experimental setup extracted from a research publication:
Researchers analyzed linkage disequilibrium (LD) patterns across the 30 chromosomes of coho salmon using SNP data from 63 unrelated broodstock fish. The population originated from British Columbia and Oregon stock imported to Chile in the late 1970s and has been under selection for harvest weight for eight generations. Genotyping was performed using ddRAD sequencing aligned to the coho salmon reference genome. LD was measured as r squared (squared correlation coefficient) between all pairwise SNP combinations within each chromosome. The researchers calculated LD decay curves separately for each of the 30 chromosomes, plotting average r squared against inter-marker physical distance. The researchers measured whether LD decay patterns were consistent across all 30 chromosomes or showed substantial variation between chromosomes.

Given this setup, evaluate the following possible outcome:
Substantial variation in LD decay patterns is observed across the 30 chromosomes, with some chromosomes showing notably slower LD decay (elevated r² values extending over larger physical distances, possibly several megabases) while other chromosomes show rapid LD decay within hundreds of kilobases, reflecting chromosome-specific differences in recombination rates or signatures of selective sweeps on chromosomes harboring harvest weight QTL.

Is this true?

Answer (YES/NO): NO